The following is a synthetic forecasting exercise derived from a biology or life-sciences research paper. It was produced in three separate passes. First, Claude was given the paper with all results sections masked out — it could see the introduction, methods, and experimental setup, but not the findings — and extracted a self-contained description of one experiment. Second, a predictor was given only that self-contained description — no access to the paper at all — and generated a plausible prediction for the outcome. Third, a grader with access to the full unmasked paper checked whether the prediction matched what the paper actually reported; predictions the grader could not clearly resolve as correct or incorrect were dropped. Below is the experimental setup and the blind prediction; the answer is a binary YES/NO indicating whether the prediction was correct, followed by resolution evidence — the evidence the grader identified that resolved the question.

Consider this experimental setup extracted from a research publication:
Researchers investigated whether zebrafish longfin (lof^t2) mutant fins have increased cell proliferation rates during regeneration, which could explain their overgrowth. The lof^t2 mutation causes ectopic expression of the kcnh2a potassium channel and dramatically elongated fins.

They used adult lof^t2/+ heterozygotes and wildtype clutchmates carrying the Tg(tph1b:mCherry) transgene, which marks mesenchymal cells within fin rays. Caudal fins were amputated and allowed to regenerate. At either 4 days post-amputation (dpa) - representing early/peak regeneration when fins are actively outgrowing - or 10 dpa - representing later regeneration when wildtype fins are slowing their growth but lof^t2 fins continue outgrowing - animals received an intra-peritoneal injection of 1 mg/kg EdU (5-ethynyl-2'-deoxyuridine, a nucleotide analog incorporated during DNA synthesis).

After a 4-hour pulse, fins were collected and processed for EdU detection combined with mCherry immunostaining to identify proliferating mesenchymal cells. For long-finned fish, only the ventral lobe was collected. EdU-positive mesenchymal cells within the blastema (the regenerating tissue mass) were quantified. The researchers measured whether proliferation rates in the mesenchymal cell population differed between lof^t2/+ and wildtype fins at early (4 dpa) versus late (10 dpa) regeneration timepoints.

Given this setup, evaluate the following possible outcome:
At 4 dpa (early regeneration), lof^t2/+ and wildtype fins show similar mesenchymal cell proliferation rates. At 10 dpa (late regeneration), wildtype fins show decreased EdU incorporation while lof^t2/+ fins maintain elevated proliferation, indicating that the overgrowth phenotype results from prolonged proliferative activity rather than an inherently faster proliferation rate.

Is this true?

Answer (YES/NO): YES